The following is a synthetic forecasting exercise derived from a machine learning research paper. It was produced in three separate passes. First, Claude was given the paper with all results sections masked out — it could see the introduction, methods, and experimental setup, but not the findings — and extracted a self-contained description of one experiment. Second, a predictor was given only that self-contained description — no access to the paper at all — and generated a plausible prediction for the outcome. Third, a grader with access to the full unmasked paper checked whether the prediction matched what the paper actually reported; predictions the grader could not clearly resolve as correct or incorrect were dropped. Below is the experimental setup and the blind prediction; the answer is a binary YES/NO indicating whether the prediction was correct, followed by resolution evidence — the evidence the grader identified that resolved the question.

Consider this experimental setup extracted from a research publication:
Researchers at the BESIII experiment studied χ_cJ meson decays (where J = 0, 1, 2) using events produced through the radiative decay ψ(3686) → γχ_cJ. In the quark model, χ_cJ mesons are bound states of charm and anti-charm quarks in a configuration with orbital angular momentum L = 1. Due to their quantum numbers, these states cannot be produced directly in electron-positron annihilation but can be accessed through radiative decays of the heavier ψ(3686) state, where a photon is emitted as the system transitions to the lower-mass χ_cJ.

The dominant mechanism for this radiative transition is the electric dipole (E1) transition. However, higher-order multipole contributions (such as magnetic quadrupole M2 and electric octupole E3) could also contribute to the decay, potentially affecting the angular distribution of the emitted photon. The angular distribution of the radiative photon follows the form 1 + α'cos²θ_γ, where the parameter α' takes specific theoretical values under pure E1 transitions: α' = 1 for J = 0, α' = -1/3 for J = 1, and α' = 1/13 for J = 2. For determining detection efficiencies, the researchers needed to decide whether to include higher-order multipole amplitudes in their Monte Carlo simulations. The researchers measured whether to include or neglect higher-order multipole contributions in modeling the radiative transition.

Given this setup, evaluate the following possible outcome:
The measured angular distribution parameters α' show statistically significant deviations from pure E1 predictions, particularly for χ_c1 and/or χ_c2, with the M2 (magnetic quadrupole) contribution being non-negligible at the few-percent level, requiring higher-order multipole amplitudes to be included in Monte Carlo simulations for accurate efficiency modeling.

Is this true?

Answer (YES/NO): NO